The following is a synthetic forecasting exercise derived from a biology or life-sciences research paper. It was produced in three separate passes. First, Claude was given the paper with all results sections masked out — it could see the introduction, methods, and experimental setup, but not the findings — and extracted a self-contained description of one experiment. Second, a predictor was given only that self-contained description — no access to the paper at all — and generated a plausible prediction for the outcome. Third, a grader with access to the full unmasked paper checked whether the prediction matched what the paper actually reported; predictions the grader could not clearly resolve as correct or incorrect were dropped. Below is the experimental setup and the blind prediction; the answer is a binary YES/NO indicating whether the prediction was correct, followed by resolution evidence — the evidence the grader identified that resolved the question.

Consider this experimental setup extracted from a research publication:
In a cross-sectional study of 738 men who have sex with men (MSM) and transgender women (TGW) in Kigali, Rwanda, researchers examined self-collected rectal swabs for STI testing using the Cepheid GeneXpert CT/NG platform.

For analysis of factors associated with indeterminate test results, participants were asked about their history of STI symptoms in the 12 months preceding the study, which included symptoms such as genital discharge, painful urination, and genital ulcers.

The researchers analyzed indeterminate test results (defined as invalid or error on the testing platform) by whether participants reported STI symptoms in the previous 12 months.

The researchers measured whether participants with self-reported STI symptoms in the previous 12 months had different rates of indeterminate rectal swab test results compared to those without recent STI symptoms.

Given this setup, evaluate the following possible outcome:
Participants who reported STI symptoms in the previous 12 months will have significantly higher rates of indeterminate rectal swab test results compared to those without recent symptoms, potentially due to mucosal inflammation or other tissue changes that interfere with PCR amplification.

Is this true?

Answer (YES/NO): NO